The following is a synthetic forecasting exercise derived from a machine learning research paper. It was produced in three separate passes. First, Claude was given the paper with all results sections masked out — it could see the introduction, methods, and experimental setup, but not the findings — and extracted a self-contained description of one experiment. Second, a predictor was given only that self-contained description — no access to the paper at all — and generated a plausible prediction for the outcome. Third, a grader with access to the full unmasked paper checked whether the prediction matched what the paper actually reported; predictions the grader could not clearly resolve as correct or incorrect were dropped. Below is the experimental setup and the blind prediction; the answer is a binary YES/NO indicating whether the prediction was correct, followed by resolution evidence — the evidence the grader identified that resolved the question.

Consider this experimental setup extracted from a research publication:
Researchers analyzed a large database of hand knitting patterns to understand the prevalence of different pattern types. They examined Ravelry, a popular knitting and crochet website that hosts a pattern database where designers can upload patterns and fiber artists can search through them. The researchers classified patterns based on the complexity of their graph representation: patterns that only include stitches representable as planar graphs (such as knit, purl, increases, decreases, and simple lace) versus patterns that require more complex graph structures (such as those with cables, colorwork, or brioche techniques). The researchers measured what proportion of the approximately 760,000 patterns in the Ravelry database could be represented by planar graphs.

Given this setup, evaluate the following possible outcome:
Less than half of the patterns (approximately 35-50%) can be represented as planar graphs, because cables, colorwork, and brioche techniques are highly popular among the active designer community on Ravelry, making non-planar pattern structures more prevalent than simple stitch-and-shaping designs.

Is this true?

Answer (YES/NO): NO